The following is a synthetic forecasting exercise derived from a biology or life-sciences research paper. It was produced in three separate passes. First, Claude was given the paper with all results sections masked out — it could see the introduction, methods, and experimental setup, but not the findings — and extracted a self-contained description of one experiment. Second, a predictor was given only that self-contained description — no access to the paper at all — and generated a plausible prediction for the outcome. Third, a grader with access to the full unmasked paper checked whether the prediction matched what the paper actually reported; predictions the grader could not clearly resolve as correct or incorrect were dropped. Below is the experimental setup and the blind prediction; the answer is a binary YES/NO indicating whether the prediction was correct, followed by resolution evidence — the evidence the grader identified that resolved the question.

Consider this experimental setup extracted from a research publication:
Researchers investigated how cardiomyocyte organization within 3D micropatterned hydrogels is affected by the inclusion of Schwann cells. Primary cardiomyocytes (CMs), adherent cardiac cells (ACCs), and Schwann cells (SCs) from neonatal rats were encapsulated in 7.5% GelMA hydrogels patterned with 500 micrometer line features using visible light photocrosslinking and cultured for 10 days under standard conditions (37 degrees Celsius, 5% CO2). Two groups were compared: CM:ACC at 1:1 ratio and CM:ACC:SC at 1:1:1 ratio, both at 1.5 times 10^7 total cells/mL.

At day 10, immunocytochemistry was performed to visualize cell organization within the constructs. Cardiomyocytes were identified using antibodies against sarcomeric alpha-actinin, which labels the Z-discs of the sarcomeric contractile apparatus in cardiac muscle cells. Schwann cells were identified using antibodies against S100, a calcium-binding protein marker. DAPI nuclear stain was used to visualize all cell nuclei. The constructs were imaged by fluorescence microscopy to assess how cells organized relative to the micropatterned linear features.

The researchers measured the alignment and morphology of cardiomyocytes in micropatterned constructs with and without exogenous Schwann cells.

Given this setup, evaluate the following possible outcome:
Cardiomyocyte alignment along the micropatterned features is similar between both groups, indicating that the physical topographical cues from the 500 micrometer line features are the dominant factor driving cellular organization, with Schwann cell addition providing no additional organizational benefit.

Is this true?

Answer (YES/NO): YES